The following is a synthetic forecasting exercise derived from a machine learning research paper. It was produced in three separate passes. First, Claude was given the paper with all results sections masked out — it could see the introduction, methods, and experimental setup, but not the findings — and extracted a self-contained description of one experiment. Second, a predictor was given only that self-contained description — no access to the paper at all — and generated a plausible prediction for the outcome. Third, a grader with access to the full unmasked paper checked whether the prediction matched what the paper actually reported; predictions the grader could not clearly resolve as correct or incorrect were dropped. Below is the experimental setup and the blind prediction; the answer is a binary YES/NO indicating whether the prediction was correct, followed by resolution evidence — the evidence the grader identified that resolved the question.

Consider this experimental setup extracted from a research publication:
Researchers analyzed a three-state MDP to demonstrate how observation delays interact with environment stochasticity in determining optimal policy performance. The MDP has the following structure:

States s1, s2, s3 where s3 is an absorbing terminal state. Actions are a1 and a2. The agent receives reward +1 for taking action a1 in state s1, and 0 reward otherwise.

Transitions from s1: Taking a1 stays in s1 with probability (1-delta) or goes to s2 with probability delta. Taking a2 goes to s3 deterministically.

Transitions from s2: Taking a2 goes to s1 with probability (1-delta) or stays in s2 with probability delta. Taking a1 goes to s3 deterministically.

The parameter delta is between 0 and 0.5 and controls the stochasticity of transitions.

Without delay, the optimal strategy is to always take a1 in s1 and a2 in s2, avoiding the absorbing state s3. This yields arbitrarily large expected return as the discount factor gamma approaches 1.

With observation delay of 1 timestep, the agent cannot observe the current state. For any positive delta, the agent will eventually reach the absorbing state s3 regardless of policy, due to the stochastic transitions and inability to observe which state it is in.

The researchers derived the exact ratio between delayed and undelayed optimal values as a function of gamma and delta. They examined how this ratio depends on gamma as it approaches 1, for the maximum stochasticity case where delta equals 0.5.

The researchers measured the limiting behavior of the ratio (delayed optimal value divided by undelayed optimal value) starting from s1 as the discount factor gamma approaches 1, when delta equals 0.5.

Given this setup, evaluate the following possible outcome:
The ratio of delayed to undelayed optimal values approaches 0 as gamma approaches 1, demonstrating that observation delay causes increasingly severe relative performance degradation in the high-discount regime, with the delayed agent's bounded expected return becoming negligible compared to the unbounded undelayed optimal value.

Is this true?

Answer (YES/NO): YES